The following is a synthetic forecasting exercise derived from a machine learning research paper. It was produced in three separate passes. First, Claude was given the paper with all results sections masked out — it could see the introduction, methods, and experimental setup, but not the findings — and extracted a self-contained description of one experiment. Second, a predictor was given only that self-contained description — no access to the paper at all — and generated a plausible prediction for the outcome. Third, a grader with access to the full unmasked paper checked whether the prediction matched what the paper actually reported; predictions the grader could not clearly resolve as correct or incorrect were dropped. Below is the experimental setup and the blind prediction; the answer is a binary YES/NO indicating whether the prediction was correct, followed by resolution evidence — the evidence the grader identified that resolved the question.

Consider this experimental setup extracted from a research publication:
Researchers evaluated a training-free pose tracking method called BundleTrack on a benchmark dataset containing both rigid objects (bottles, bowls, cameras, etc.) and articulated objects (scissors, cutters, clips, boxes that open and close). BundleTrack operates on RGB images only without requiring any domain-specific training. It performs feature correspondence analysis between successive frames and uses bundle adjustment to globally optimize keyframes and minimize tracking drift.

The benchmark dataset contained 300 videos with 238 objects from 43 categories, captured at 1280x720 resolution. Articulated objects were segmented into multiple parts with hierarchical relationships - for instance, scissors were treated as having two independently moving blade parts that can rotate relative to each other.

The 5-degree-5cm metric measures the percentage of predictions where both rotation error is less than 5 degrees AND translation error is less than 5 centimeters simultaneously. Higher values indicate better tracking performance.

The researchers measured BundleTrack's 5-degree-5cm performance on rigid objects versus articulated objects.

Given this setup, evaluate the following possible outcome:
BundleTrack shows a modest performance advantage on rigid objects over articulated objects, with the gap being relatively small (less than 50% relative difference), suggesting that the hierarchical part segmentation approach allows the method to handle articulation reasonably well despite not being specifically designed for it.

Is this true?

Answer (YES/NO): NO